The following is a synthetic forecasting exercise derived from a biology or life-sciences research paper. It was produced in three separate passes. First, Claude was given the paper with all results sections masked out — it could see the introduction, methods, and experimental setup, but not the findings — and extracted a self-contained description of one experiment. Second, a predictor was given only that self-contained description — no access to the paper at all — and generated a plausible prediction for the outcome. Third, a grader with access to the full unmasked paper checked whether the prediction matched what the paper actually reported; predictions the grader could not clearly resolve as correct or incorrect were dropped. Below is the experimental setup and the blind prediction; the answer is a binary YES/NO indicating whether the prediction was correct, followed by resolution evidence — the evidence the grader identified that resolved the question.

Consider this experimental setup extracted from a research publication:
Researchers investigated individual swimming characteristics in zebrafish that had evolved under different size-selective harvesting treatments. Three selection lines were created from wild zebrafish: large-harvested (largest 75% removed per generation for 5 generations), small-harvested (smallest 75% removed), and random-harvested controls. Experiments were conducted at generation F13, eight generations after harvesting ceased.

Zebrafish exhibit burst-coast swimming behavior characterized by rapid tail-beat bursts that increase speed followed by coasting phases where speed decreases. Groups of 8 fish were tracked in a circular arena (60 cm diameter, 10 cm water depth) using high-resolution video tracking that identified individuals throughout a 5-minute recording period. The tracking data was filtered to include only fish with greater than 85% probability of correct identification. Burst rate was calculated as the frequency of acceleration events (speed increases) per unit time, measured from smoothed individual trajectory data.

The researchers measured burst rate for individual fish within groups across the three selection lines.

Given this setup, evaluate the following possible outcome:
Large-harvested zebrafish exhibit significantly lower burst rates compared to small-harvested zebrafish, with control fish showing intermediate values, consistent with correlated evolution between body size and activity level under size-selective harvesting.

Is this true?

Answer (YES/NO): NO